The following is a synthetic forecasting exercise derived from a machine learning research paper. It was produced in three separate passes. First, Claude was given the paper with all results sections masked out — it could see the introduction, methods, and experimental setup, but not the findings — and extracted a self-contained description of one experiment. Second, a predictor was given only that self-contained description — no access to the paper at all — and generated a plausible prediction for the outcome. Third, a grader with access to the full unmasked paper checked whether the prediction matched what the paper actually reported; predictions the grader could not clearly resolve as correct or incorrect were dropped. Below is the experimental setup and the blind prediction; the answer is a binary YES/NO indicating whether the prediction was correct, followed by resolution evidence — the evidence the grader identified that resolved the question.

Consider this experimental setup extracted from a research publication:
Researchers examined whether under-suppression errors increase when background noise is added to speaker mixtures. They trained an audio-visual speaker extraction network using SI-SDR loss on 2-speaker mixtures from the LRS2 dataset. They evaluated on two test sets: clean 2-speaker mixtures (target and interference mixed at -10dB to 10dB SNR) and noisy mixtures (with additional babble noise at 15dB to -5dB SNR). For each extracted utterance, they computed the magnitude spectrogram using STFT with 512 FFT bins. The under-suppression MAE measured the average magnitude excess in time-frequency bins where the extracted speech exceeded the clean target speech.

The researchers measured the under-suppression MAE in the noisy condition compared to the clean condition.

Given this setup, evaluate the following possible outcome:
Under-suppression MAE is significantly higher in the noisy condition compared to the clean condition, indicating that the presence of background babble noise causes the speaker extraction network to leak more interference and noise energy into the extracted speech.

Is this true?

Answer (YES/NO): YES